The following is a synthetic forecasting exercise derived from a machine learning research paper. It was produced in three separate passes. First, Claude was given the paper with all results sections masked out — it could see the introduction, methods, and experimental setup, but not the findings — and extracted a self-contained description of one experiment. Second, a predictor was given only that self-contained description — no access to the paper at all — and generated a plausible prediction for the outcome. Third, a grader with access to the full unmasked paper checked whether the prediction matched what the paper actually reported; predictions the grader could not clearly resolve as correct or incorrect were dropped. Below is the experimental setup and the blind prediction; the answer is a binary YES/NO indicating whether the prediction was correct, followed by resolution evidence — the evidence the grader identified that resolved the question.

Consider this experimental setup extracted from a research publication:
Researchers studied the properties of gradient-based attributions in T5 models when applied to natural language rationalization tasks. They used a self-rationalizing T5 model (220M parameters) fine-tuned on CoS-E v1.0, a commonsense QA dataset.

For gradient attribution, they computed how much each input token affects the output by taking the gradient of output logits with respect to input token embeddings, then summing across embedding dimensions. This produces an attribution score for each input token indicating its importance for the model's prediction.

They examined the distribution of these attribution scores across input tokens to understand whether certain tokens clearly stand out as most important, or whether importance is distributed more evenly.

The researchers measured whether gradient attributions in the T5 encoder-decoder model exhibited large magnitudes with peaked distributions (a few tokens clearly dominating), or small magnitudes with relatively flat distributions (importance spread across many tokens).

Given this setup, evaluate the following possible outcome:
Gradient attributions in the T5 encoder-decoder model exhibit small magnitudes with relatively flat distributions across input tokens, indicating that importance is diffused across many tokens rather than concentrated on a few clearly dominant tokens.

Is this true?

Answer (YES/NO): YES